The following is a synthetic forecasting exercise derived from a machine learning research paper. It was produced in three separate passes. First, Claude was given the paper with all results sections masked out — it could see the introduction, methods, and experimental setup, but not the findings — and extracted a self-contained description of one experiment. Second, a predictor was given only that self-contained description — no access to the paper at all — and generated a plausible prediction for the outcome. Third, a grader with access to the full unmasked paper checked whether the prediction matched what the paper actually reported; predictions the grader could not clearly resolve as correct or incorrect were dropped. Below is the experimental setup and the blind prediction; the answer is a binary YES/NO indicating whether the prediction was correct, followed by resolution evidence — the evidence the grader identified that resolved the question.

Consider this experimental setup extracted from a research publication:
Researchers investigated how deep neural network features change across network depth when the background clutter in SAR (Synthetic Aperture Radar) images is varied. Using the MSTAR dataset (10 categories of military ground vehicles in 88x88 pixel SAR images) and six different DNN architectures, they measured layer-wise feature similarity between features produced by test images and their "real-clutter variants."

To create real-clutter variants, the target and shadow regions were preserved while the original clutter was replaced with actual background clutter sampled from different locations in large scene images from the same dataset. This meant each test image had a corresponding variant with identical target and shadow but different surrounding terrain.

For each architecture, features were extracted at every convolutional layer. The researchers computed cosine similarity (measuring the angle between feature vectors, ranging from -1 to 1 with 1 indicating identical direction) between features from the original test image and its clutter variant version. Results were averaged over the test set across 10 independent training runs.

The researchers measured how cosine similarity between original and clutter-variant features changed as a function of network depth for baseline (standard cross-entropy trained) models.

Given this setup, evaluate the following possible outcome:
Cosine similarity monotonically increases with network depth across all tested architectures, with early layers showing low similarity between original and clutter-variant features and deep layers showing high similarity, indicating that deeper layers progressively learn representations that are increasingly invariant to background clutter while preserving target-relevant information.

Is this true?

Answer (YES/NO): NO